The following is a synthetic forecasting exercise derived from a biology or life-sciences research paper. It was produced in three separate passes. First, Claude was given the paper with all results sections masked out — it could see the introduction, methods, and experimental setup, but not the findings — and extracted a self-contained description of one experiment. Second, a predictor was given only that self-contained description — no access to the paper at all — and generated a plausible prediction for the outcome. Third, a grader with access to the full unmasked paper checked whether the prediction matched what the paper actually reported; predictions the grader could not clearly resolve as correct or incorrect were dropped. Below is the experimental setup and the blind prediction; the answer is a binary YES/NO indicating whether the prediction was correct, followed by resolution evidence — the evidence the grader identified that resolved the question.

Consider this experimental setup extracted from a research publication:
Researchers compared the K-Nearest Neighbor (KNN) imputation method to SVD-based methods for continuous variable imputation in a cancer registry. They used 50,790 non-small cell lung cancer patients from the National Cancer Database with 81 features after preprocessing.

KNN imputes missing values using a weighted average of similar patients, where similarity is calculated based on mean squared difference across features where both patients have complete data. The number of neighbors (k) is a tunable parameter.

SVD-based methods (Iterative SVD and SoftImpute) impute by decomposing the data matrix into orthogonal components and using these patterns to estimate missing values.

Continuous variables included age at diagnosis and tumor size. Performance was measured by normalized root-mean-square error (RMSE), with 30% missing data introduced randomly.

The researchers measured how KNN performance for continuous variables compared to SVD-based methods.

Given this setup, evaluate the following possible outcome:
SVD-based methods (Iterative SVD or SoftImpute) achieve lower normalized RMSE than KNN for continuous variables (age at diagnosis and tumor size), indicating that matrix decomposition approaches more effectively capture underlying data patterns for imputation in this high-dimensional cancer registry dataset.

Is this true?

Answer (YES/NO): YES